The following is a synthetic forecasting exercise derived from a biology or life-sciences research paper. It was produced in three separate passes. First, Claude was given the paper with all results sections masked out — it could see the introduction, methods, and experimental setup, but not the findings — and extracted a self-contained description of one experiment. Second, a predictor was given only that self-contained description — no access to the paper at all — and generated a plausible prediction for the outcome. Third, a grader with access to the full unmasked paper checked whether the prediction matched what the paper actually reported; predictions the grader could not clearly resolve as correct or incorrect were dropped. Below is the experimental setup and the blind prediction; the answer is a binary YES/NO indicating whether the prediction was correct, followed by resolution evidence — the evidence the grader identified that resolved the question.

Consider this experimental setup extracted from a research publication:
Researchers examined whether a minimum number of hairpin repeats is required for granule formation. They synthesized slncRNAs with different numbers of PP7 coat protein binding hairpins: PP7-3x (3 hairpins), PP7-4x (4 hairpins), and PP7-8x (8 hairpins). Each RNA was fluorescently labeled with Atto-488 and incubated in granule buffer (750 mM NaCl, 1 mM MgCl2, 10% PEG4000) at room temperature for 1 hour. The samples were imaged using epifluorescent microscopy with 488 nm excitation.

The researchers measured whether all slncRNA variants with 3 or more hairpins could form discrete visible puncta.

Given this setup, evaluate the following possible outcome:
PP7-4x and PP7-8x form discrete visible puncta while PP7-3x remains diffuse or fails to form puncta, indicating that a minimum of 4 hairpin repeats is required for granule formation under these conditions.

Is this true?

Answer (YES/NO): YES